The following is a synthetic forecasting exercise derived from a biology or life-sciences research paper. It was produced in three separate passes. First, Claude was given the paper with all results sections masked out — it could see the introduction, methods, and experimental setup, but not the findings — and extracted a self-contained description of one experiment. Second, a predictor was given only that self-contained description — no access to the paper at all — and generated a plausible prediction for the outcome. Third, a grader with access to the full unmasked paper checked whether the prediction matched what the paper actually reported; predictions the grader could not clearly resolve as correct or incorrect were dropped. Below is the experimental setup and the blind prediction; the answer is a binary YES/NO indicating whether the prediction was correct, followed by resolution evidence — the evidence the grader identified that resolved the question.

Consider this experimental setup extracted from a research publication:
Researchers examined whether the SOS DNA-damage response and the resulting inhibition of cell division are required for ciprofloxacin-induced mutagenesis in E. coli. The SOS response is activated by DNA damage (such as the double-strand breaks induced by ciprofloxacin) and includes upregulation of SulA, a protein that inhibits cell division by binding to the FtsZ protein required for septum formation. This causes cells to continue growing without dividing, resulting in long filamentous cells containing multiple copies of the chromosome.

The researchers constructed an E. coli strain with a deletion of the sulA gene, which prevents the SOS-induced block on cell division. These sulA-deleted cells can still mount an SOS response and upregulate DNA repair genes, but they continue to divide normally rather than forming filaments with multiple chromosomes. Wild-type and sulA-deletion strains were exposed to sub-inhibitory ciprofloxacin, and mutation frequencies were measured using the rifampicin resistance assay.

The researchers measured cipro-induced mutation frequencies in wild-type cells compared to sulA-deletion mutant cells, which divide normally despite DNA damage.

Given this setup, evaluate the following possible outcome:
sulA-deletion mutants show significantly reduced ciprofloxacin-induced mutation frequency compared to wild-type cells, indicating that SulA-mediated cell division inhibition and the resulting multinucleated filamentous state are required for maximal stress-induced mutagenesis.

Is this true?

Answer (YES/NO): YES